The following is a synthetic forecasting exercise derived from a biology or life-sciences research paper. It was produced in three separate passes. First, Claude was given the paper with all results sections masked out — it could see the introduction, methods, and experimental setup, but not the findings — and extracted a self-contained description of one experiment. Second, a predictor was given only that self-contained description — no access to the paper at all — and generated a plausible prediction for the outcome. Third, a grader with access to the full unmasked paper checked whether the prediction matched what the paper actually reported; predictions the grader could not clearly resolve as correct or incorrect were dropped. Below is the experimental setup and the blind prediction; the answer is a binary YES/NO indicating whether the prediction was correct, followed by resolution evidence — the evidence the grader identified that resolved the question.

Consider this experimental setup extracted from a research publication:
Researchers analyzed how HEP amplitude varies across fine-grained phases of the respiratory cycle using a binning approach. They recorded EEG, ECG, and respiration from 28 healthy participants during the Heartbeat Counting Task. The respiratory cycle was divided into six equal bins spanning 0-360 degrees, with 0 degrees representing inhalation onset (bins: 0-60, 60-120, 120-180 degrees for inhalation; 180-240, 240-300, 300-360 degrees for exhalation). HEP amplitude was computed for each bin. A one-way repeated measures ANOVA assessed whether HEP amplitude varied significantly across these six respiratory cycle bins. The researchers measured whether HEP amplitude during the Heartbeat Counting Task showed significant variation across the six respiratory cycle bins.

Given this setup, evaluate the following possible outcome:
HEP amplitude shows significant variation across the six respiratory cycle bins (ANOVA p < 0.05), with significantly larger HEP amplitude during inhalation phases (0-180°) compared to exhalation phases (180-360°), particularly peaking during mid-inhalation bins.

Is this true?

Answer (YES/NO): NO